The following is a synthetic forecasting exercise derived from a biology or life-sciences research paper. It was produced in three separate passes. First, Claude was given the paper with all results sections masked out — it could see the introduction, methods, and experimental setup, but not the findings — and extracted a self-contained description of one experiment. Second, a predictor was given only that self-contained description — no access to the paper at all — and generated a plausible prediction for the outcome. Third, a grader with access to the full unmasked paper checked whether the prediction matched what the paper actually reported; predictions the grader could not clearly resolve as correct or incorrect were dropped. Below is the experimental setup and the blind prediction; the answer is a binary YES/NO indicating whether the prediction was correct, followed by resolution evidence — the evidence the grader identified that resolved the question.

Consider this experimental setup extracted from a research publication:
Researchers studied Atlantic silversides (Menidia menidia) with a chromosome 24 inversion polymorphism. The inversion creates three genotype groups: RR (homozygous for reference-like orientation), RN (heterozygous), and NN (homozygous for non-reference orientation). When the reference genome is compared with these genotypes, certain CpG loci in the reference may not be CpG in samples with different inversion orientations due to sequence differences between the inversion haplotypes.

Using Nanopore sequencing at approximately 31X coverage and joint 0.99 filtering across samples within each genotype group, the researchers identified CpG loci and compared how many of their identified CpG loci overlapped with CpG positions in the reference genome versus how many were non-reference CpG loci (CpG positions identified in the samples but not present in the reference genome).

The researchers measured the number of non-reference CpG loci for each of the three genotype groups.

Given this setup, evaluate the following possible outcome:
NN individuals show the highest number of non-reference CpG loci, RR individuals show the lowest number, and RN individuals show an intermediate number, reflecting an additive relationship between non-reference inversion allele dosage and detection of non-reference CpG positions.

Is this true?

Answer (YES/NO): NO